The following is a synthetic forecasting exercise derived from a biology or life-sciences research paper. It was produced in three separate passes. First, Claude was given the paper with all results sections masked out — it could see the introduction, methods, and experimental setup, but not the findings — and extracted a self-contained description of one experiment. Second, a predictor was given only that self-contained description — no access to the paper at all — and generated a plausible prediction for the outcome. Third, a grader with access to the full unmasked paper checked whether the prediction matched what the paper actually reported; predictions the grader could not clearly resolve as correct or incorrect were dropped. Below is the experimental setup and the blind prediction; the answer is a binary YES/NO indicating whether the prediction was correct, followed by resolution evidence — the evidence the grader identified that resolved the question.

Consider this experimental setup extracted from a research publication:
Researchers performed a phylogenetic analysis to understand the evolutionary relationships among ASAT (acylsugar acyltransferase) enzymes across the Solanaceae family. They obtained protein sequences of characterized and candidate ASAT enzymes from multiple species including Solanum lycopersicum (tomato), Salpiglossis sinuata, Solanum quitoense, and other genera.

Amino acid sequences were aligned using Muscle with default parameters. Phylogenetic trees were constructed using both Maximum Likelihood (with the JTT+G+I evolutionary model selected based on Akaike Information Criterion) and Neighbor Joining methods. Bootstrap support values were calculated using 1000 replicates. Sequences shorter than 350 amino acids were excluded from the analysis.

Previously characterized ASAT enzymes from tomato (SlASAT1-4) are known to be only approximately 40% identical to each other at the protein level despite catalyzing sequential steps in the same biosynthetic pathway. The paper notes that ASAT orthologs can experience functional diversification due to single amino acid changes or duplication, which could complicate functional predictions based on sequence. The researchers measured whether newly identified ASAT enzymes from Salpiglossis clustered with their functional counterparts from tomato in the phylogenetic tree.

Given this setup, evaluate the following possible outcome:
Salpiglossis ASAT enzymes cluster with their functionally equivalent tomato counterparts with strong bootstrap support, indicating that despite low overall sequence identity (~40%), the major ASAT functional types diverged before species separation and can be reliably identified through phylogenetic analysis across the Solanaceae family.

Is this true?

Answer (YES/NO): NO